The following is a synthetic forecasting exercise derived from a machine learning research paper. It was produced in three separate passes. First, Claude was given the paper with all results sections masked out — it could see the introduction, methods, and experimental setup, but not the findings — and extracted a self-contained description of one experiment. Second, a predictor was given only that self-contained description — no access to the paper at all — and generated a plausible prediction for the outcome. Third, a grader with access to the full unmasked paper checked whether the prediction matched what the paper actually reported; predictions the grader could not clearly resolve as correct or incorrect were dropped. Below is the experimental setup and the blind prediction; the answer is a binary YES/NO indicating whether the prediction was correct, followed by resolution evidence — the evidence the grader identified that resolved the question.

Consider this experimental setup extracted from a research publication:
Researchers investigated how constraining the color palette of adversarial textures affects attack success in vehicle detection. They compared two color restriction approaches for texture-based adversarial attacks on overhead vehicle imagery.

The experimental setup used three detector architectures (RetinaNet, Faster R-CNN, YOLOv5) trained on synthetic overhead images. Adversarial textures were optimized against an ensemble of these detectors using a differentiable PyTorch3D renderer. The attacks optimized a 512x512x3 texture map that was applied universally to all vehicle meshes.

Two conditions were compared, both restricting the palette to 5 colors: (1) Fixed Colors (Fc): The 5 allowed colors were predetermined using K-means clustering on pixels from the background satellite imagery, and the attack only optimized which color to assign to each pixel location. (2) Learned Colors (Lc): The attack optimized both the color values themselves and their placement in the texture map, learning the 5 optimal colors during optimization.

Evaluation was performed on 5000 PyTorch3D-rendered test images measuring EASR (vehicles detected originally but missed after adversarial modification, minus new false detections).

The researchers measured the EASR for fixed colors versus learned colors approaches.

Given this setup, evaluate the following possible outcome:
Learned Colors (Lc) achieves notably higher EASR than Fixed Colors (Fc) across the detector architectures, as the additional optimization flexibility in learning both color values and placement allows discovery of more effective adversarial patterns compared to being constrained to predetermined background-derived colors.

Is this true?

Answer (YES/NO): YES